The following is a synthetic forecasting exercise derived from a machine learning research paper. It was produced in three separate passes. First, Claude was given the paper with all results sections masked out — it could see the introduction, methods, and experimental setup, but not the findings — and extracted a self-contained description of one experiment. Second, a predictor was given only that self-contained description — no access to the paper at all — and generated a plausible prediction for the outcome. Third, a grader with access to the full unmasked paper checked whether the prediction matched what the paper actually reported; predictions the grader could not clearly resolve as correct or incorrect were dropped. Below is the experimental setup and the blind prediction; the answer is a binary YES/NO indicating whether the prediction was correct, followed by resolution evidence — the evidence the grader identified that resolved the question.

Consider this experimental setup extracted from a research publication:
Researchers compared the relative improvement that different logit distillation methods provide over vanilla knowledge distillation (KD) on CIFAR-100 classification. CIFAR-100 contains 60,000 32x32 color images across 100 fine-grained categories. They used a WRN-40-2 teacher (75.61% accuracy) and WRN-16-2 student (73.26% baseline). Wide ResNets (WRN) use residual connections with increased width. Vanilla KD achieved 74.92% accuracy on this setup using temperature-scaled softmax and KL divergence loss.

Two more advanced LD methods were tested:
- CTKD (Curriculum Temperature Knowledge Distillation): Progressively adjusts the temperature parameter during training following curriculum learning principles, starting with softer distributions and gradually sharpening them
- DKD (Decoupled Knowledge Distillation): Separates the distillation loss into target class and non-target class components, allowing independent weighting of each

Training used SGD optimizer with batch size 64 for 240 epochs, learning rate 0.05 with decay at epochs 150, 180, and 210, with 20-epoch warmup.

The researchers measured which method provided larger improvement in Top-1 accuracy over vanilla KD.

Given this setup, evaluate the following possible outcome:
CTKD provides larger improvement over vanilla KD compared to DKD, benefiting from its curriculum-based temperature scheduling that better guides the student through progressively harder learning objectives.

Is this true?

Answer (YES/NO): NO